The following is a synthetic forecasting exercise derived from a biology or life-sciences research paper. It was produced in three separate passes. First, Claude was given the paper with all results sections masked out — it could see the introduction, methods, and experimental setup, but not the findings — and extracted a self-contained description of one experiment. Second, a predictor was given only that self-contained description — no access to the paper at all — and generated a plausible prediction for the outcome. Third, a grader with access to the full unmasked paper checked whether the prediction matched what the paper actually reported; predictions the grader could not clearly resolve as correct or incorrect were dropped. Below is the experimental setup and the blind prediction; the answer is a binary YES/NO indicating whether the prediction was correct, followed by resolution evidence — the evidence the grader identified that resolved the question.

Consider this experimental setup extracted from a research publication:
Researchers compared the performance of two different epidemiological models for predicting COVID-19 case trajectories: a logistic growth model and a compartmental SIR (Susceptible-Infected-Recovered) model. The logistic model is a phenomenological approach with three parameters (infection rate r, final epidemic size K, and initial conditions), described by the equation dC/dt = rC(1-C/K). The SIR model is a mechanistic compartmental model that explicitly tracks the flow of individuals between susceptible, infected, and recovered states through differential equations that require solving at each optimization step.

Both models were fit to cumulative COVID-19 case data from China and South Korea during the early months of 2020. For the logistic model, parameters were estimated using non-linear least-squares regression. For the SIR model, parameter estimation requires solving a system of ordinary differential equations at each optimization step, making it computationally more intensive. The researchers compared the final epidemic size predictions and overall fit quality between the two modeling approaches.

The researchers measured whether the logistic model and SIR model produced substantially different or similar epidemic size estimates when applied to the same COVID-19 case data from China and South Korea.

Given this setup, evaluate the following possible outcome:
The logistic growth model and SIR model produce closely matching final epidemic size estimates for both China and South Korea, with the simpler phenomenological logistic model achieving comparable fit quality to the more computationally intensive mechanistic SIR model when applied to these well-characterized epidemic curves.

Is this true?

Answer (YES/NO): YES